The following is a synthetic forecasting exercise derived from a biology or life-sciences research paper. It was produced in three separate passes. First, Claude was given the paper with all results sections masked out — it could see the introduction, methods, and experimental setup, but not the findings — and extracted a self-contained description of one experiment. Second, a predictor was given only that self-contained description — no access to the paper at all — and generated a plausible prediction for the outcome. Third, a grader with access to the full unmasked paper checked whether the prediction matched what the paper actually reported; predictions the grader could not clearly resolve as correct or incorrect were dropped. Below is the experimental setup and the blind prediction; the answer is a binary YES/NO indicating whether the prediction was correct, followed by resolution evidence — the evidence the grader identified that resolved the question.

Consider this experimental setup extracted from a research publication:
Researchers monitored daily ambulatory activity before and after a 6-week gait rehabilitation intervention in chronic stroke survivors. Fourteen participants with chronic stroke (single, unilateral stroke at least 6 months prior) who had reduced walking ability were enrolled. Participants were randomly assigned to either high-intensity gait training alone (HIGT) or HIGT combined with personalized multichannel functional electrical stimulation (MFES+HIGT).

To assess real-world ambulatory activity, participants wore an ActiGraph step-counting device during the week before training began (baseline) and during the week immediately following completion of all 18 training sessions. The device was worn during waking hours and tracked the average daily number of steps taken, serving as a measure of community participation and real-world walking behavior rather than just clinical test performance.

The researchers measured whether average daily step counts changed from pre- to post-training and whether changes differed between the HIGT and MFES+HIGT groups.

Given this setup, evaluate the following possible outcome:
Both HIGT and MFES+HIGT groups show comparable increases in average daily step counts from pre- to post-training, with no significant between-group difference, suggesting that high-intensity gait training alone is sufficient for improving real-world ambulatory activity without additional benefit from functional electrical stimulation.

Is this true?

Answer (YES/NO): NO